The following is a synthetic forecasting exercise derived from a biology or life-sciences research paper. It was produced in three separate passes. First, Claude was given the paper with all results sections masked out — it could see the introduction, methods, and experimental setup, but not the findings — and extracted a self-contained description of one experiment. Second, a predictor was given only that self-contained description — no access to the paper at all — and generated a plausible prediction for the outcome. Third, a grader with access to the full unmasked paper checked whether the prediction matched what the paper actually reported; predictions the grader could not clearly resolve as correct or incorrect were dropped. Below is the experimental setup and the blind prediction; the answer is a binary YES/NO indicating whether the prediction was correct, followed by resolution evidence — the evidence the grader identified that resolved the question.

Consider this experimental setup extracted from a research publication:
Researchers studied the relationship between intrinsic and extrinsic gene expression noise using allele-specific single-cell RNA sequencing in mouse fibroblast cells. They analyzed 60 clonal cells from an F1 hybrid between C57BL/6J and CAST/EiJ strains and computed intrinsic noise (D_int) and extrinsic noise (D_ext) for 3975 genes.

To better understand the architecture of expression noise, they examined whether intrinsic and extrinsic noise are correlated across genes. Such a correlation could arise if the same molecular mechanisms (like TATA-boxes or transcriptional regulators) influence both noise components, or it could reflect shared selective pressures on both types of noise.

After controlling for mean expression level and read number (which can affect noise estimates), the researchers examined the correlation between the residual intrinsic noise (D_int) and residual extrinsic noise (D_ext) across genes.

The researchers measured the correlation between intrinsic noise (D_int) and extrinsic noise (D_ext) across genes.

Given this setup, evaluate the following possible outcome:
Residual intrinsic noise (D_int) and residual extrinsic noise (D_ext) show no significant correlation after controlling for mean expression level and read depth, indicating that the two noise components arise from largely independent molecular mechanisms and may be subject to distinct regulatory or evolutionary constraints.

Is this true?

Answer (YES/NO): NO